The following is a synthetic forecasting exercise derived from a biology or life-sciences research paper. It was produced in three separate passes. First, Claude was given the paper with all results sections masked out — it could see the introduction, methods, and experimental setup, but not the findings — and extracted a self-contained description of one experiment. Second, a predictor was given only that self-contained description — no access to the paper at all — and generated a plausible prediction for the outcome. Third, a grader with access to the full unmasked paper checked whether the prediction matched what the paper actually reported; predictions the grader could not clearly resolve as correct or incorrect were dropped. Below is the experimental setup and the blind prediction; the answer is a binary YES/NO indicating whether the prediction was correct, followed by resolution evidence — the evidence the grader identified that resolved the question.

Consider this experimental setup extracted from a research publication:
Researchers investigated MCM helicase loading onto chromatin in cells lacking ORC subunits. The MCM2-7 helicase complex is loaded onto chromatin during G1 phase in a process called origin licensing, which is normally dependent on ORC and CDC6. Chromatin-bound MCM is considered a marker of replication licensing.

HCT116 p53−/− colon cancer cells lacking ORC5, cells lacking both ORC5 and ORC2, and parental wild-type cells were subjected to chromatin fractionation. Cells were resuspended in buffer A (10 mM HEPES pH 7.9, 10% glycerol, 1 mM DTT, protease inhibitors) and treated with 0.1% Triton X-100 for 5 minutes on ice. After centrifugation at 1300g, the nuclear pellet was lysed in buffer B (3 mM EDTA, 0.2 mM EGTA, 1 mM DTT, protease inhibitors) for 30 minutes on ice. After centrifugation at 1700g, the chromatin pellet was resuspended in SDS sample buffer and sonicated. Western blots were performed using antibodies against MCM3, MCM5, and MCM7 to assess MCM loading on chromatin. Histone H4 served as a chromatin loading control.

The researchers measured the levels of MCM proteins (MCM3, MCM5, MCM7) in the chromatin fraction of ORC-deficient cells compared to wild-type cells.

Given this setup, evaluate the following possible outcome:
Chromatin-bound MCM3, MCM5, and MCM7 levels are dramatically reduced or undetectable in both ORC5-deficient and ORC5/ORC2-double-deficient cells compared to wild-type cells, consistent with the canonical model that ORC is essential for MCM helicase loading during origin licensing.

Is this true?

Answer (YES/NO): NO